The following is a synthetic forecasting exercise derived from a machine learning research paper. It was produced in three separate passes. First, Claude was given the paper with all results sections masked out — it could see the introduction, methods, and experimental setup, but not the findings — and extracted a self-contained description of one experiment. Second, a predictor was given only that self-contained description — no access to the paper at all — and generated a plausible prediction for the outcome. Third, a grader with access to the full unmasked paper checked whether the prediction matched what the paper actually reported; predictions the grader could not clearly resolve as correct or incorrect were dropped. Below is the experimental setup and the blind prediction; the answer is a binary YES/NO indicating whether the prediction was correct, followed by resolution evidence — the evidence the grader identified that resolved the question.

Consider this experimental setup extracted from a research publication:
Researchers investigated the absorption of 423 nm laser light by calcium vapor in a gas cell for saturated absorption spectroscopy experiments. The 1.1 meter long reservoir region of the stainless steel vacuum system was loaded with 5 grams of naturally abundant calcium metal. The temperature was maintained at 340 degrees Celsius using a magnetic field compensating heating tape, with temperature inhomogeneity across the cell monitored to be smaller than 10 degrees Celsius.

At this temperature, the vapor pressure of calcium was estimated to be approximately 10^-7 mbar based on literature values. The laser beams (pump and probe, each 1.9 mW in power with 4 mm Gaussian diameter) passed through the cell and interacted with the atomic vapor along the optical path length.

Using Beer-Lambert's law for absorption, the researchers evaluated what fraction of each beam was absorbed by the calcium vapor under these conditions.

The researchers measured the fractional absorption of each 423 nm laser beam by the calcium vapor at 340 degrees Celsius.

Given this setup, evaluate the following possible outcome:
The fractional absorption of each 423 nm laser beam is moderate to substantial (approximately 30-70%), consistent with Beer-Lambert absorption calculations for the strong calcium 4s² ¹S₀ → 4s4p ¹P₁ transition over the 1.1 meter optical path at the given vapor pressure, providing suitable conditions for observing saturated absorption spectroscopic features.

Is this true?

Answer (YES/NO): NO